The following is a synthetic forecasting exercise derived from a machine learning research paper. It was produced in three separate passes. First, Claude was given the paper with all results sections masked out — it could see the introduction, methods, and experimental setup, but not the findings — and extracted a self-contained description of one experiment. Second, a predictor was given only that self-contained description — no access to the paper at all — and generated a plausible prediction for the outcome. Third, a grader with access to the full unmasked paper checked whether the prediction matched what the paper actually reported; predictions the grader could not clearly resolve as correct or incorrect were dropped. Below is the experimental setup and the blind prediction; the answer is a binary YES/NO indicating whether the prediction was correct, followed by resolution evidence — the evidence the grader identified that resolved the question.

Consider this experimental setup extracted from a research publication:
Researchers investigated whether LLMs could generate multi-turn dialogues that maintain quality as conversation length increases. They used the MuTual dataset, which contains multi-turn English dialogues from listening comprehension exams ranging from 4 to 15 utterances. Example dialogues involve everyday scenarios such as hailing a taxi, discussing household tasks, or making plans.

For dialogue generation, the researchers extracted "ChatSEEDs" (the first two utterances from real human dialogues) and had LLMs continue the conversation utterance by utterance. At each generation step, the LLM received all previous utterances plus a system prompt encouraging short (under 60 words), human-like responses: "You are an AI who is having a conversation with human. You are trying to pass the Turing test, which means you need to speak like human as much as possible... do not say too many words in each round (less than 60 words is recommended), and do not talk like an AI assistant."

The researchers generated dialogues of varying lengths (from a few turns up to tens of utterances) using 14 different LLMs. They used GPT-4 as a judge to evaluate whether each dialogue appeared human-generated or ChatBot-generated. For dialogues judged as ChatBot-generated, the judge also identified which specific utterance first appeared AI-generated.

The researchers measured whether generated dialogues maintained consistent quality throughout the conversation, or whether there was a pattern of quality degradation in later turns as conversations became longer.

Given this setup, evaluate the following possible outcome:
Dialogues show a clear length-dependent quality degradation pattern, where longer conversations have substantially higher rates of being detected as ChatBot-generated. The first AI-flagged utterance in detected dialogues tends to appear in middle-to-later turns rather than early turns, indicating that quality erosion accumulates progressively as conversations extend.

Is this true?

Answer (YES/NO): YES